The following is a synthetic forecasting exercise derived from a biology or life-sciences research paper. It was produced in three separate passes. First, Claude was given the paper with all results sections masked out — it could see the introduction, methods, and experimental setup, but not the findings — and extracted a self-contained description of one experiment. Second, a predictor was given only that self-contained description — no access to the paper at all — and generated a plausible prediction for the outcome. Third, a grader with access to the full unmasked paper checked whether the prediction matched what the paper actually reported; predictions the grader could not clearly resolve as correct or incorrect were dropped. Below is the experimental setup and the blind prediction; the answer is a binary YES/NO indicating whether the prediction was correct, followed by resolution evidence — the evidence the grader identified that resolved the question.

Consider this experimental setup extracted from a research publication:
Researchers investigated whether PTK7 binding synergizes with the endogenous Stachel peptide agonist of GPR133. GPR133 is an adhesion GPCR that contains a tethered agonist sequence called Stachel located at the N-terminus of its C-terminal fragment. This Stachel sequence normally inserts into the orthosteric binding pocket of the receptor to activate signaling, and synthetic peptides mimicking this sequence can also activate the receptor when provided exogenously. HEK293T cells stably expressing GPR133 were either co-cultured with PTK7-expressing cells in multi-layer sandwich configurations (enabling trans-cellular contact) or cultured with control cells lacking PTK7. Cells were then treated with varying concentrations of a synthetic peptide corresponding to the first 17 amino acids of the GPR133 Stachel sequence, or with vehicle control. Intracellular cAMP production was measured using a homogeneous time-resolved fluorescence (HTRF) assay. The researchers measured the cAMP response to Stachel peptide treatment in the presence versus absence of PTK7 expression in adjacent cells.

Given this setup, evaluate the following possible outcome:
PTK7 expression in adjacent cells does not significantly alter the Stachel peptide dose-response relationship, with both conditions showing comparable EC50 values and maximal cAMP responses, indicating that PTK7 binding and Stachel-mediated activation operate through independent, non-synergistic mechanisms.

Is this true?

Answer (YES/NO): NO